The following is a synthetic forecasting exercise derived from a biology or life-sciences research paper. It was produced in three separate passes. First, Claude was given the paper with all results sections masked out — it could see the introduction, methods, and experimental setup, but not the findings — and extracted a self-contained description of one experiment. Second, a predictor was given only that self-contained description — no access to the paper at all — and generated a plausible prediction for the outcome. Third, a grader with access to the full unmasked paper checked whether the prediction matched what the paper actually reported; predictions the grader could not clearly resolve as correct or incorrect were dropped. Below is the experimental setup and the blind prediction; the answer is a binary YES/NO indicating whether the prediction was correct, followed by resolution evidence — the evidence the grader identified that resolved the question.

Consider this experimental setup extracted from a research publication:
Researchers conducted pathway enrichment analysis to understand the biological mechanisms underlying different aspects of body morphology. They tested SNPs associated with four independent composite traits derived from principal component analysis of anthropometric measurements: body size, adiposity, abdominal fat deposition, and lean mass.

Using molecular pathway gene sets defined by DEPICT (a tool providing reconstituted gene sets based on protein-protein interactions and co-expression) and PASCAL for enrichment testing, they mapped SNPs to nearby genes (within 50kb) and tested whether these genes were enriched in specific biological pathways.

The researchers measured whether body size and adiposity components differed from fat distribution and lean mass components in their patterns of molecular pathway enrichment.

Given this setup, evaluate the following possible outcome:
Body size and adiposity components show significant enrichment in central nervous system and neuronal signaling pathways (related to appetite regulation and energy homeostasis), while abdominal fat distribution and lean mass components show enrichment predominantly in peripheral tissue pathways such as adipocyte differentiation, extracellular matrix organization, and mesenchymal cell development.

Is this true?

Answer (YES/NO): NO